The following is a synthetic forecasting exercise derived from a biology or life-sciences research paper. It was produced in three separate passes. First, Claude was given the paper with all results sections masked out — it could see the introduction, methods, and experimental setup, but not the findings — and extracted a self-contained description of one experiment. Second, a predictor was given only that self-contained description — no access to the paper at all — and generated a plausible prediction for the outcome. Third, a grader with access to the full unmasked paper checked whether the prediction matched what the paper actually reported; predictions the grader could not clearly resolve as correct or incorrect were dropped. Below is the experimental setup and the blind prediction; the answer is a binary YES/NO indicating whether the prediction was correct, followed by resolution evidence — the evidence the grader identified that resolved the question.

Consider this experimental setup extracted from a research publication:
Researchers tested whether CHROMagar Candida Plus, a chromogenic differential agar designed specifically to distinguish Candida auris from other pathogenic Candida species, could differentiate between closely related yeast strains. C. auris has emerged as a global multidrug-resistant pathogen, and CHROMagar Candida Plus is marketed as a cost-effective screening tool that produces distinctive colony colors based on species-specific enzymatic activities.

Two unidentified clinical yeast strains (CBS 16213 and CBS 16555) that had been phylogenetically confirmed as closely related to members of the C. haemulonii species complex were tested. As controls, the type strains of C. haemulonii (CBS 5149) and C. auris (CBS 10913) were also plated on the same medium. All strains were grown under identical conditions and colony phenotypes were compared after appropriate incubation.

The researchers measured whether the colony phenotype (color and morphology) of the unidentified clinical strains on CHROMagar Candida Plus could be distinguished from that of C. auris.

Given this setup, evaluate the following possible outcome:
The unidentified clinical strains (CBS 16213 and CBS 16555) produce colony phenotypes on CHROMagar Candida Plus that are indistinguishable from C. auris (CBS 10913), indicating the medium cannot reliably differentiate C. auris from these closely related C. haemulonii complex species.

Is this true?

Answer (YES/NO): YES